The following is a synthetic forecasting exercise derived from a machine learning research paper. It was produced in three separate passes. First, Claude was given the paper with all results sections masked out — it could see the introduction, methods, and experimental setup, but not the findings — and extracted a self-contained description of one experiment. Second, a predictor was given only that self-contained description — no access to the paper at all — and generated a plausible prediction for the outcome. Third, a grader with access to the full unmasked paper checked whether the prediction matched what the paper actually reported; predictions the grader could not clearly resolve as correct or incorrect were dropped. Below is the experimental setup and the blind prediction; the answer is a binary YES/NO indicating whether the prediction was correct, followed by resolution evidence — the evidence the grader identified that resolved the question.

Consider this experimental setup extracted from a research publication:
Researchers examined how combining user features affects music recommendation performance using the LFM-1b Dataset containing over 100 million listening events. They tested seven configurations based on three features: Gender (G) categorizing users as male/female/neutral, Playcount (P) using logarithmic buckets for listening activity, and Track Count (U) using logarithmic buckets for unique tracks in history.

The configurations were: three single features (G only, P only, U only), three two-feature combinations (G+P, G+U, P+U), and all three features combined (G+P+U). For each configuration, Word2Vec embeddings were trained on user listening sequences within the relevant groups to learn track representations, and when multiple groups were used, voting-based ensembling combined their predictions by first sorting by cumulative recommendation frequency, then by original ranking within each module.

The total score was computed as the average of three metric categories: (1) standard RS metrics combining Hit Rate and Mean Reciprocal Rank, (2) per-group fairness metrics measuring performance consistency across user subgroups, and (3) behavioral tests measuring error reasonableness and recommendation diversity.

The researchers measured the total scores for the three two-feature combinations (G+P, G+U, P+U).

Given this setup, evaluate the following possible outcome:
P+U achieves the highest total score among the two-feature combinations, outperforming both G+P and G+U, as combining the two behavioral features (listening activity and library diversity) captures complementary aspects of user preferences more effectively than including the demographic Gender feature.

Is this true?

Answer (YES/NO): YES